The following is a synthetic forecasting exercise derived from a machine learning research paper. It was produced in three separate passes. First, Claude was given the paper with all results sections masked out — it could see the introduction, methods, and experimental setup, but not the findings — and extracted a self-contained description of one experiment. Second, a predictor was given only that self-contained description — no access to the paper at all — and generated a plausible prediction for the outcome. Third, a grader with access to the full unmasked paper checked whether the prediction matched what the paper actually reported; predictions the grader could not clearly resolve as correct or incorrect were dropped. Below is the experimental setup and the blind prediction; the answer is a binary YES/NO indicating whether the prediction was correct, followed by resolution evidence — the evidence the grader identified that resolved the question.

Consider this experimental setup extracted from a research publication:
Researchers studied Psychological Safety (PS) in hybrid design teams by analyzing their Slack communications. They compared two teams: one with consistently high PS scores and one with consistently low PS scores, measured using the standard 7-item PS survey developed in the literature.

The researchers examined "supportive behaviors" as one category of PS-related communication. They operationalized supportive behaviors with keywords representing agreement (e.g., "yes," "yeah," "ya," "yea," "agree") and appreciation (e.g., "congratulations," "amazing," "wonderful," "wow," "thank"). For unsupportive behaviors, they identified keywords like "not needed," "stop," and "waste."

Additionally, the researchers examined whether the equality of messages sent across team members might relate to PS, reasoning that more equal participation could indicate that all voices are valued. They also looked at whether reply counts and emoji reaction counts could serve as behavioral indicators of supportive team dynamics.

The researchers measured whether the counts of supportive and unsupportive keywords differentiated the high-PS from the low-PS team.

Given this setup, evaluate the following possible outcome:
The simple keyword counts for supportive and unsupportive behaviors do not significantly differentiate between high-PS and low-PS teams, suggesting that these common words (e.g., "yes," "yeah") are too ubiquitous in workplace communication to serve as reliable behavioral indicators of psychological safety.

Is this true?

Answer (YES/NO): YES